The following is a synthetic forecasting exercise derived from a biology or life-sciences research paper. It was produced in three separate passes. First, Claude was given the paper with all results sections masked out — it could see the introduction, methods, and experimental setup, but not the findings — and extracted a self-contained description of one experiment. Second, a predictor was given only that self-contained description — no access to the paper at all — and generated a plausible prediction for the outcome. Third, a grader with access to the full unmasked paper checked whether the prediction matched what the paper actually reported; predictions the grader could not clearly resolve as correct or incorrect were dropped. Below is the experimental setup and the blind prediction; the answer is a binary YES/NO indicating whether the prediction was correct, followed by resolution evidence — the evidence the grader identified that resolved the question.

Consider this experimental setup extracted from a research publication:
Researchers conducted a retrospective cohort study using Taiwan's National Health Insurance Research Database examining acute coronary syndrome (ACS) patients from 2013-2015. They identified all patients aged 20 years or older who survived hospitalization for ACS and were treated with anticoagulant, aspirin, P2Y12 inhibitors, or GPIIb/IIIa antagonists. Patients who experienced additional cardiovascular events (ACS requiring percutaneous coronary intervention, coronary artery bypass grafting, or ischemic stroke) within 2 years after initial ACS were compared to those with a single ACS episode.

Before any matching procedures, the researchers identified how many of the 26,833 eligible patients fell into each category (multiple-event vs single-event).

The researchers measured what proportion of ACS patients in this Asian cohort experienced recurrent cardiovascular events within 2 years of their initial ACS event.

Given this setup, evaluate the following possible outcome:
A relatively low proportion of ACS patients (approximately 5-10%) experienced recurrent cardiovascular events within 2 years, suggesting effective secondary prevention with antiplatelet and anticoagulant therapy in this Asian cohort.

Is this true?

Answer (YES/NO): NO